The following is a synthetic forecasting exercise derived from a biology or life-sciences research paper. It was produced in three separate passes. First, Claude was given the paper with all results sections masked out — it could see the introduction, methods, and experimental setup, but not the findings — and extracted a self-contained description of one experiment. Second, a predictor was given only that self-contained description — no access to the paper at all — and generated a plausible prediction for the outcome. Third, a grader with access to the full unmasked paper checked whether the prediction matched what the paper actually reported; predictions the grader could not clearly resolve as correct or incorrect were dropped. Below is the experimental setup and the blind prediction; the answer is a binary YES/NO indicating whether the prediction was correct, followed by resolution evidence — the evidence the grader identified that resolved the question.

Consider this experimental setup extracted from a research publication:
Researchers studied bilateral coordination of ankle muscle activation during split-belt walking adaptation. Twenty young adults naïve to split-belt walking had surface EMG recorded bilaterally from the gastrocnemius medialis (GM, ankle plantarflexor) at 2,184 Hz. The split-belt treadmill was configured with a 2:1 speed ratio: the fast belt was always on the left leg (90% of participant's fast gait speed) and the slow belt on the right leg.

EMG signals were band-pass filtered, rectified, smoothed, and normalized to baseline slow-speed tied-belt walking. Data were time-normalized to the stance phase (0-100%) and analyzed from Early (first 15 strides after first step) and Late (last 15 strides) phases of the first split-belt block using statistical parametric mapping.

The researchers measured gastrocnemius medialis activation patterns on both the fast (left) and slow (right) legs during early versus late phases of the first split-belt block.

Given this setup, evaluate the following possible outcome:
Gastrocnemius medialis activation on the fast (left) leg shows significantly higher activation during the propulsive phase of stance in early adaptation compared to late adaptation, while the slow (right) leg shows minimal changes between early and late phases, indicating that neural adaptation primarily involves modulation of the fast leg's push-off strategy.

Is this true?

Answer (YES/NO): NO